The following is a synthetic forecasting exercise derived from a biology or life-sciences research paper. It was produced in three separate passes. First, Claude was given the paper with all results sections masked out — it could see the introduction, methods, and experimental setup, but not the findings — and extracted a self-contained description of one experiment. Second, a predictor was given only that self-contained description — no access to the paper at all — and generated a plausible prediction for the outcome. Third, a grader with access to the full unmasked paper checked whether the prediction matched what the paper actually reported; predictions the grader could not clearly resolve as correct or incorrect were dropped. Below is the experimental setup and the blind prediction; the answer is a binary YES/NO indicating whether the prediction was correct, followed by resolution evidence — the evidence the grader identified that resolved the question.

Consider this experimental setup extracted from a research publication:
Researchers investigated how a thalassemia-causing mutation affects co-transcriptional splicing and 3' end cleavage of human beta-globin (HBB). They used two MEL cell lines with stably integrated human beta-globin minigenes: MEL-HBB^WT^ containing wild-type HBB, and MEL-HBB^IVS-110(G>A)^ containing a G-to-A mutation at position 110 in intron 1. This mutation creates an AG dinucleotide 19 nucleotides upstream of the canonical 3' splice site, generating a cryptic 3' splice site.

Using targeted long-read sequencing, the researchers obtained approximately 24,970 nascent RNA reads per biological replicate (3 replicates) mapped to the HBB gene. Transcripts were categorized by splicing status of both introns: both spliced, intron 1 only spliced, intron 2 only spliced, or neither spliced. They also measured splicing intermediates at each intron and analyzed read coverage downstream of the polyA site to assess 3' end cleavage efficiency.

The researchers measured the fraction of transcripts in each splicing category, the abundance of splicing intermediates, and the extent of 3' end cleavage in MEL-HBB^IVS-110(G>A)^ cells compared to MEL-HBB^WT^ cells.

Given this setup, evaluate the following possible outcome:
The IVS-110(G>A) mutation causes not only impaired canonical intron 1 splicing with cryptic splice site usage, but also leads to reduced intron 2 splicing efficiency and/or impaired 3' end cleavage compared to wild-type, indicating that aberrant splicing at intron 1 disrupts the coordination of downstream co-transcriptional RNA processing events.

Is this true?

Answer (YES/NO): NO